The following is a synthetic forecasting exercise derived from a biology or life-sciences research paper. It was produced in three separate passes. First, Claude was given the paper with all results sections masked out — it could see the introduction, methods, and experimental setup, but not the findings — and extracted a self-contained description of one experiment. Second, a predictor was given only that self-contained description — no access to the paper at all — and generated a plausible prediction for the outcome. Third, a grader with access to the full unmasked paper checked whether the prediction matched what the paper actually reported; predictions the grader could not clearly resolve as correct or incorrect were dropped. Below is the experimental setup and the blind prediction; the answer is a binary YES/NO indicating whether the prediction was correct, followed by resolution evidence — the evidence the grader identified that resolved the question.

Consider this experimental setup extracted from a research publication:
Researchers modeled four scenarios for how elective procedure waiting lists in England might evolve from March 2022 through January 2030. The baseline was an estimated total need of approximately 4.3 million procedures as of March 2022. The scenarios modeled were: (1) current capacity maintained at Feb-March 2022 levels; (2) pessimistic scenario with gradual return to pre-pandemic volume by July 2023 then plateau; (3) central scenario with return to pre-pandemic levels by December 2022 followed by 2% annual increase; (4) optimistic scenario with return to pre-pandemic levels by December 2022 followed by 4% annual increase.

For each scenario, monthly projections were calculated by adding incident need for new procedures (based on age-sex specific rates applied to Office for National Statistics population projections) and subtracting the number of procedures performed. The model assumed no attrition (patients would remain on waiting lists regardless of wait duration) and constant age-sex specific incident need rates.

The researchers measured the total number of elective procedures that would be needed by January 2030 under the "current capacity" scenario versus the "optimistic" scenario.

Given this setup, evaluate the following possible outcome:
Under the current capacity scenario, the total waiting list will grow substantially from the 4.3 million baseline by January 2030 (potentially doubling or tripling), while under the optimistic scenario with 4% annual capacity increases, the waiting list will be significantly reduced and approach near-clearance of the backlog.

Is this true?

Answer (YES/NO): NO